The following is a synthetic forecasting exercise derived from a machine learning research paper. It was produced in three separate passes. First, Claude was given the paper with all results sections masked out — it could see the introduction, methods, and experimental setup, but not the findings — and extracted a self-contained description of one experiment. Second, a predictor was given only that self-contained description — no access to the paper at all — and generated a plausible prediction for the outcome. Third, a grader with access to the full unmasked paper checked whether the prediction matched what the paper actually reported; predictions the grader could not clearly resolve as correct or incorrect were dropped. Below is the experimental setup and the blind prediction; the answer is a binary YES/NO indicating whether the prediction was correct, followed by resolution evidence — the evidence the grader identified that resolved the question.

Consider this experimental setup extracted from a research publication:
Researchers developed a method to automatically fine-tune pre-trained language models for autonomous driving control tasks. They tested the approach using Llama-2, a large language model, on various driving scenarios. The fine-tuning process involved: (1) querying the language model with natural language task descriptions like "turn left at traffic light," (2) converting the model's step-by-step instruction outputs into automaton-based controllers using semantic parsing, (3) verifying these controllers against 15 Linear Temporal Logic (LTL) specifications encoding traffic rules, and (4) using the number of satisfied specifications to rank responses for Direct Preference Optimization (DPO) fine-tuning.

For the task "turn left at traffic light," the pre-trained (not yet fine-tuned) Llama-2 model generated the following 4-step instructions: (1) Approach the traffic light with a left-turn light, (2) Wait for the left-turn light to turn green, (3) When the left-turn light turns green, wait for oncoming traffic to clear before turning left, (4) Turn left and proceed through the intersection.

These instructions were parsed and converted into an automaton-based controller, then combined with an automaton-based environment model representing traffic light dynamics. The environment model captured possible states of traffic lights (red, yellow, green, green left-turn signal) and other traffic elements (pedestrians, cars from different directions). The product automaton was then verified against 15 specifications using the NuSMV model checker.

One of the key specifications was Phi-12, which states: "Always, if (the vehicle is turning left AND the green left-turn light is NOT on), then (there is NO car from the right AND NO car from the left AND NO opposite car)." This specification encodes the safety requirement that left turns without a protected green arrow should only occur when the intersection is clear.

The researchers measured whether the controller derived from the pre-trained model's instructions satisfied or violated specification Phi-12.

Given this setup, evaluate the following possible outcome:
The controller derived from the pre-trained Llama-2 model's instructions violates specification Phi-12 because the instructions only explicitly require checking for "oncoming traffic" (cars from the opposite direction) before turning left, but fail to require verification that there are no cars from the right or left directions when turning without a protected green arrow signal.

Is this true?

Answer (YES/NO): YES